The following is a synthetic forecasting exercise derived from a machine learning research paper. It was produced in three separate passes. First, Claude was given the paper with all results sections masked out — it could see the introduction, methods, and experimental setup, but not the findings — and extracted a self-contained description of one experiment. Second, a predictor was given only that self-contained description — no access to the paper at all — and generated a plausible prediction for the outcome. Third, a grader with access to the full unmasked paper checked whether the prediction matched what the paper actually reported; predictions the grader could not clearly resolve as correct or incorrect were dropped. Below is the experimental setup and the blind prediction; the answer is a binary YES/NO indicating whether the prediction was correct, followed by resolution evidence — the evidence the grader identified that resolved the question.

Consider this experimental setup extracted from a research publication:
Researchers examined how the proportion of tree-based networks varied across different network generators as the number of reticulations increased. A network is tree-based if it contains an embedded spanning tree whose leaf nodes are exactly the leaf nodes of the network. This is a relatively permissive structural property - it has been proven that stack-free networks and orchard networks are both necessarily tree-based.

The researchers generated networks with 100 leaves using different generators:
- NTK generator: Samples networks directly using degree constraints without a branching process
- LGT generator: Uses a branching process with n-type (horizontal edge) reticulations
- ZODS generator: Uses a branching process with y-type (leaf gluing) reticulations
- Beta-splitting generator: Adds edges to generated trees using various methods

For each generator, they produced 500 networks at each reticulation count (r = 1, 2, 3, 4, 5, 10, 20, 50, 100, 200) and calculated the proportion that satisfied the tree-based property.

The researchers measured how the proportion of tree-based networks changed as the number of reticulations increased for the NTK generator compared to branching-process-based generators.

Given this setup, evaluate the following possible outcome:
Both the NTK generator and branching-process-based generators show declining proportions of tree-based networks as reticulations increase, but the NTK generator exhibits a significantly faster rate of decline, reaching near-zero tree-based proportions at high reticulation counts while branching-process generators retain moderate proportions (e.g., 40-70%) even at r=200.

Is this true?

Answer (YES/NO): NO